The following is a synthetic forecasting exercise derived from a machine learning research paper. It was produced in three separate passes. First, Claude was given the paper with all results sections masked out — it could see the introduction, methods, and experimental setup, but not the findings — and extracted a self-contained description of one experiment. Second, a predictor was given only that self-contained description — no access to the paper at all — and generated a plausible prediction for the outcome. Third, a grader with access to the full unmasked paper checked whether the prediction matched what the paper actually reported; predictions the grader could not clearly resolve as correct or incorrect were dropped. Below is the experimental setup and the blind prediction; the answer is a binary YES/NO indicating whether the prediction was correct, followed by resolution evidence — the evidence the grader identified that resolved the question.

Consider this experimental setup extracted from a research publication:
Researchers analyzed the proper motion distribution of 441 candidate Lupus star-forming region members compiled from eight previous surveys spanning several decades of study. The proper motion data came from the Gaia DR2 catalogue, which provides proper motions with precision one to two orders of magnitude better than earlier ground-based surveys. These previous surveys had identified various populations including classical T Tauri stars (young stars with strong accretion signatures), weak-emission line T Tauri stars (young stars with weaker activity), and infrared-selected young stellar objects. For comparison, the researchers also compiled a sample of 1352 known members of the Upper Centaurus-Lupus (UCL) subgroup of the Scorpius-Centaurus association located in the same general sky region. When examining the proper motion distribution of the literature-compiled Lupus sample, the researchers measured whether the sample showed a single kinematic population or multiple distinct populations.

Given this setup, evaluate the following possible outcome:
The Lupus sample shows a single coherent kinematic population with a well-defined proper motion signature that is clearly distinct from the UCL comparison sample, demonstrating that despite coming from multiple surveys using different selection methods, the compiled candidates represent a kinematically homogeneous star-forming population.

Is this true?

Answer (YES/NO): NO